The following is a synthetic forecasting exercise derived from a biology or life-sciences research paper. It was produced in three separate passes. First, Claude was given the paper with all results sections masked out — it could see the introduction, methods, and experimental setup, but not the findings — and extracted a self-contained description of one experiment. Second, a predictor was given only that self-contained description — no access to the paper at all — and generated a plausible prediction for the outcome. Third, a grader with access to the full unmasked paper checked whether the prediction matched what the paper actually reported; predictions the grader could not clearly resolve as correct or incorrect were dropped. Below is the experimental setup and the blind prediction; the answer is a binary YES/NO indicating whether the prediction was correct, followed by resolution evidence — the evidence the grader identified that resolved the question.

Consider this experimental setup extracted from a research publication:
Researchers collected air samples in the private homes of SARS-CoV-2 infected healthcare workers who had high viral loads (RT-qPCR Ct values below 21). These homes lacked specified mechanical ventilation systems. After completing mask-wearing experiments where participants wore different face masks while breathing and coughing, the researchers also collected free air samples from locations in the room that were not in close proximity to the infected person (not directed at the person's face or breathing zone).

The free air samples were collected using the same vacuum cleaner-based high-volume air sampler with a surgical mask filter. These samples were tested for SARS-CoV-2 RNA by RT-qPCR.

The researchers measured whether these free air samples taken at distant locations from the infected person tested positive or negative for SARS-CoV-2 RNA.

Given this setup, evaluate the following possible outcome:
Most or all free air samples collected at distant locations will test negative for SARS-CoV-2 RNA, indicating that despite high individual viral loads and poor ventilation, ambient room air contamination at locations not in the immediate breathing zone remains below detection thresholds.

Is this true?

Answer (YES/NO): NO